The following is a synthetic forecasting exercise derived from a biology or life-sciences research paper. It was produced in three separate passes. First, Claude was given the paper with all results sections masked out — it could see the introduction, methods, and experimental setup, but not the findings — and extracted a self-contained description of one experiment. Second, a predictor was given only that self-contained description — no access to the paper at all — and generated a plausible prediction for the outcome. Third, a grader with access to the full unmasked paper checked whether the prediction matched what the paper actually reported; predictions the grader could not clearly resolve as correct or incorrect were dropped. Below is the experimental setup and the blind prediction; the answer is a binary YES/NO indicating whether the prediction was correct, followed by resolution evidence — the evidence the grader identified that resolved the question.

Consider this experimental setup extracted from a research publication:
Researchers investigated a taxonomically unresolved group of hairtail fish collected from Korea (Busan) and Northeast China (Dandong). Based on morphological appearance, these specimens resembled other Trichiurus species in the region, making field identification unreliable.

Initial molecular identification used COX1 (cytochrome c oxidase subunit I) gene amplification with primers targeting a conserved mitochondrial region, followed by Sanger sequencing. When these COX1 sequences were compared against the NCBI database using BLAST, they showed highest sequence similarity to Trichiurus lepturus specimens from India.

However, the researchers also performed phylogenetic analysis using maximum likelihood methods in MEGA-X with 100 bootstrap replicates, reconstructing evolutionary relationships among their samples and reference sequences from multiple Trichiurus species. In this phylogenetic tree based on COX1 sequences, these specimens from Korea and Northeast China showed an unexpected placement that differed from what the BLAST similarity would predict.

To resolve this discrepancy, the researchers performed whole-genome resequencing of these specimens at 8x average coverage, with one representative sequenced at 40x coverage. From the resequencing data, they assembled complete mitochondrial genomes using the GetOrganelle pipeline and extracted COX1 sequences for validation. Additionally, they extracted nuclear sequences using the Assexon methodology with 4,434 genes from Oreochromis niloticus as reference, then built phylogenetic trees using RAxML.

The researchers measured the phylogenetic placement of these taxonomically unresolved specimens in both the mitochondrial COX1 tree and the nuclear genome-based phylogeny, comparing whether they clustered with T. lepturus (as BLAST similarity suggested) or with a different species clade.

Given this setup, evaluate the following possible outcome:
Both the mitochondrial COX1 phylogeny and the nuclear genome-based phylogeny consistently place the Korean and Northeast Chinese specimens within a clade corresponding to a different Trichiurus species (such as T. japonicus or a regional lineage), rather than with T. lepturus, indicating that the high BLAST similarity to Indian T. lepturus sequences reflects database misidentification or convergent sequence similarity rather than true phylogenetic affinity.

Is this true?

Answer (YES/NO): YES